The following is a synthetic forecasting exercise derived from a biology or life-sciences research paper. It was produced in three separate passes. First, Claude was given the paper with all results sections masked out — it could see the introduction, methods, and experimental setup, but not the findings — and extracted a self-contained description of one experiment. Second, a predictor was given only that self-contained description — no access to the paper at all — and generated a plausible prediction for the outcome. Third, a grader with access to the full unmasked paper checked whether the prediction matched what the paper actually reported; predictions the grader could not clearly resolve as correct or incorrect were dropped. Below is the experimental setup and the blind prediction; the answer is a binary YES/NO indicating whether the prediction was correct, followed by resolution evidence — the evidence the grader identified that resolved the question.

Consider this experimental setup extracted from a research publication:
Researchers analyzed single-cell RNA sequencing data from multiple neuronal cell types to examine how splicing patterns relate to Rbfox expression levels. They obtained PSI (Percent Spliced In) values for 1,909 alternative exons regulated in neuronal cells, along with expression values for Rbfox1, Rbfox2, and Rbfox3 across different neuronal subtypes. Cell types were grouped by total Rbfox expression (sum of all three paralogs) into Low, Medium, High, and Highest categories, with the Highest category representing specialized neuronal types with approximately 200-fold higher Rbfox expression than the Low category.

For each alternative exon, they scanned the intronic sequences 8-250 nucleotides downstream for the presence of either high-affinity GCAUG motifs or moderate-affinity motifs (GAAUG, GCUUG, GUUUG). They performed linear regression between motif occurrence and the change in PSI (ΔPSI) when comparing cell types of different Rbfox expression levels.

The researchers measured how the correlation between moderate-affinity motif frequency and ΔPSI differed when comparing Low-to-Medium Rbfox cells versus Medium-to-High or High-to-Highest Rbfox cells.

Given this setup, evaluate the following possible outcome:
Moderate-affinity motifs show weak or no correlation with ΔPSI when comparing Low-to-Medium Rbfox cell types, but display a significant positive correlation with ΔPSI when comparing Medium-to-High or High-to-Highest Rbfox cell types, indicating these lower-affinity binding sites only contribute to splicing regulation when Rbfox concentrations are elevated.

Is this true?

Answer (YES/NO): YES